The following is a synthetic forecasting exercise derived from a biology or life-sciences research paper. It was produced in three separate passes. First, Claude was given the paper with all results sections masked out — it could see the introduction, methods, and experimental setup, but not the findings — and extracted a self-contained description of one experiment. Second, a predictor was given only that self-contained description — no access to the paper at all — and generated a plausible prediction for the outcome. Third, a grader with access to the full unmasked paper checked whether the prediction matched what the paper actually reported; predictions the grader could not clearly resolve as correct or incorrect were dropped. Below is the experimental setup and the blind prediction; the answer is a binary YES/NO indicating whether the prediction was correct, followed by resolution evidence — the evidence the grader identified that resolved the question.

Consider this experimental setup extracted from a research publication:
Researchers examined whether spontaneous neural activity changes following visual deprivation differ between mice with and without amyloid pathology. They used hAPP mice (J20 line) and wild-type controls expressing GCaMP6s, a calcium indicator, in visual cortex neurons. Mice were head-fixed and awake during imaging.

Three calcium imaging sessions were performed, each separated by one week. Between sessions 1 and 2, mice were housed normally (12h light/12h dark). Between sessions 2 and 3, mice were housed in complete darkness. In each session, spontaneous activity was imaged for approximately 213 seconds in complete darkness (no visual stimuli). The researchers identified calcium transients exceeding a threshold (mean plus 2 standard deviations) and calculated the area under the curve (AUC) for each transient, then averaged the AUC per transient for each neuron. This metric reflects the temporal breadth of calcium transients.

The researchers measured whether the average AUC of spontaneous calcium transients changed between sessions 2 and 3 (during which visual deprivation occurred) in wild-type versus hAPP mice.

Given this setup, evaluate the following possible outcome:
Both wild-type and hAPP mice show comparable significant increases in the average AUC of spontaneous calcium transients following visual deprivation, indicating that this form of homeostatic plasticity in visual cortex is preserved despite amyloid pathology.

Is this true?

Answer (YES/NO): NO